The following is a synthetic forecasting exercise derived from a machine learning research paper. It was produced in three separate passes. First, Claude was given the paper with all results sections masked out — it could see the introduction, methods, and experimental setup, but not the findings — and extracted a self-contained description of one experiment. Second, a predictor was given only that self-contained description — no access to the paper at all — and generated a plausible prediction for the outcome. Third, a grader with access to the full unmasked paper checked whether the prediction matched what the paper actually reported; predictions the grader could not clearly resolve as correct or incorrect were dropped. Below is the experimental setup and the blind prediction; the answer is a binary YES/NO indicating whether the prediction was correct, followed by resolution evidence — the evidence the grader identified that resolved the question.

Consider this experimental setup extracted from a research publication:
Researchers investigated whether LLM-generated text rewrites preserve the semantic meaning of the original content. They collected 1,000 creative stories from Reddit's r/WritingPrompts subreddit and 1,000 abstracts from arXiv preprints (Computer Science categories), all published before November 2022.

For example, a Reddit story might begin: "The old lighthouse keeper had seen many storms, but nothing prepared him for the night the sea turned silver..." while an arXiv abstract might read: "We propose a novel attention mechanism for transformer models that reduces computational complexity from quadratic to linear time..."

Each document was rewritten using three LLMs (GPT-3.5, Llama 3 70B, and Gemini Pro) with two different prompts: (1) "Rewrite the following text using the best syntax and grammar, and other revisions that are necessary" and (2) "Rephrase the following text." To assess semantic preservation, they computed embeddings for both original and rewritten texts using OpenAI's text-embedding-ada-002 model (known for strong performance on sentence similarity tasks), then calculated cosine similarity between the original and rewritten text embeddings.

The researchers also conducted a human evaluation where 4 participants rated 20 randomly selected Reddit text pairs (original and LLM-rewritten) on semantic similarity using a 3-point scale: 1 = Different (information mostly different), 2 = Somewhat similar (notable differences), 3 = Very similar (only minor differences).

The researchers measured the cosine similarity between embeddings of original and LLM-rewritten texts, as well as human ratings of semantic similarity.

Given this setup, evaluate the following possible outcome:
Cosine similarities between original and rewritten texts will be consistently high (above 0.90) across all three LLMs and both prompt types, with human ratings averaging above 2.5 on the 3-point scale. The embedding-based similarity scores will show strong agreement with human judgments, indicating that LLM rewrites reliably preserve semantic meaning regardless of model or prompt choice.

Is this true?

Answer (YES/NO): YES